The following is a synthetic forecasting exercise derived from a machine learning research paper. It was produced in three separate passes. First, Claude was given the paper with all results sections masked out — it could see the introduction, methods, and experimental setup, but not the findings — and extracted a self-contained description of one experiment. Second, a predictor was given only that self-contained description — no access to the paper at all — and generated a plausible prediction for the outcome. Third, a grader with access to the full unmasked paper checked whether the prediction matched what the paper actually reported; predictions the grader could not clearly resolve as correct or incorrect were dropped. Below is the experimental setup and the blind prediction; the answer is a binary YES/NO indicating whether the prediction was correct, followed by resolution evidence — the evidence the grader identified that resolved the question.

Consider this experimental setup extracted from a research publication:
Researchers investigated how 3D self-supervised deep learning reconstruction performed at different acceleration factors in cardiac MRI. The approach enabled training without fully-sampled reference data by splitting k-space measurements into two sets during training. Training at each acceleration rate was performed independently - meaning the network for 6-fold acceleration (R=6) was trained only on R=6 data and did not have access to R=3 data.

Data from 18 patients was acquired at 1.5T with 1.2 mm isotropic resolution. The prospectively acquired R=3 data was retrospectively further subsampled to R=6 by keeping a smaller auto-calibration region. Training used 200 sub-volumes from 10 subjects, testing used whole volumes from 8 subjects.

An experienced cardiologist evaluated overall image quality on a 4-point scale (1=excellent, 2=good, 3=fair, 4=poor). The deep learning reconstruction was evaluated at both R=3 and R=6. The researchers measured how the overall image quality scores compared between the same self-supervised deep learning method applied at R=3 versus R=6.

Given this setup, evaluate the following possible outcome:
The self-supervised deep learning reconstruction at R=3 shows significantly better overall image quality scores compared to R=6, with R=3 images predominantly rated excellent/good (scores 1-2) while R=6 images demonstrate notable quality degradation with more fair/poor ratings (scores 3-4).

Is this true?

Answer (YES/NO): NO